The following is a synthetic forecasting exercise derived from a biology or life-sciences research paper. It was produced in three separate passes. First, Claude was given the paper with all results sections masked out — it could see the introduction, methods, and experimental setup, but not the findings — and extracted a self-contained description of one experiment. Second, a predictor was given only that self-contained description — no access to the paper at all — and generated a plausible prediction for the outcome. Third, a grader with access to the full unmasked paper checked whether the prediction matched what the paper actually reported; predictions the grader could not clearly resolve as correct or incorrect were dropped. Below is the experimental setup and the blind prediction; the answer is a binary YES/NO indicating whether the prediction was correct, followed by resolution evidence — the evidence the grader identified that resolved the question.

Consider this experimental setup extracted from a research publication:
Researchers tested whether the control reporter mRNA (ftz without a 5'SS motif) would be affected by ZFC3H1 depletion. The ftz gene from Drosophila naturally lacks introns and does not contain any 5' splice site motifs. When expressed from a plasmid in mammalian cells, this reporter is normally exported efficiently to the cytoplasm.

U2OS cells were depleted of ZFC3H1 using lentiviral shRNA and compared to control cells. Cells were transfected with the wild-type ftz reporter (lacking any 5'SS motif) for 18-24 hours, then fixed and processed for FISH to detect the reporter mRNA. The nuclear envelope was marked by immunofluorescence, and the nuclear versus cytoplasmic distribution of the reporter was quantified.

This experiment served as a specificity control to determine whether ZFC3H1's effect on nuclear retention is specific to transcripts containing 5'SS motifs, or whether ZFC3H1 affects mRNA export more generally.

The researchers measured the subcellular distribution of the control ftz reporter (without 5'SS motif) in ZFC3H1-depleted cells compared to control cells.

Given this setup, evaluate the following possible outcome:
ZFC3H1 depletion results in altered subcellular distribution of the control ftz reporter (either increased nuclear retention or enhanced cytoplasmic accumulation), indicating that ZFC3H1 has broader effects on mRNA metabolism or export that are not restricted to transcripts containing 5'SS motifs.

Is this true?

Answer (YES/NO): NO